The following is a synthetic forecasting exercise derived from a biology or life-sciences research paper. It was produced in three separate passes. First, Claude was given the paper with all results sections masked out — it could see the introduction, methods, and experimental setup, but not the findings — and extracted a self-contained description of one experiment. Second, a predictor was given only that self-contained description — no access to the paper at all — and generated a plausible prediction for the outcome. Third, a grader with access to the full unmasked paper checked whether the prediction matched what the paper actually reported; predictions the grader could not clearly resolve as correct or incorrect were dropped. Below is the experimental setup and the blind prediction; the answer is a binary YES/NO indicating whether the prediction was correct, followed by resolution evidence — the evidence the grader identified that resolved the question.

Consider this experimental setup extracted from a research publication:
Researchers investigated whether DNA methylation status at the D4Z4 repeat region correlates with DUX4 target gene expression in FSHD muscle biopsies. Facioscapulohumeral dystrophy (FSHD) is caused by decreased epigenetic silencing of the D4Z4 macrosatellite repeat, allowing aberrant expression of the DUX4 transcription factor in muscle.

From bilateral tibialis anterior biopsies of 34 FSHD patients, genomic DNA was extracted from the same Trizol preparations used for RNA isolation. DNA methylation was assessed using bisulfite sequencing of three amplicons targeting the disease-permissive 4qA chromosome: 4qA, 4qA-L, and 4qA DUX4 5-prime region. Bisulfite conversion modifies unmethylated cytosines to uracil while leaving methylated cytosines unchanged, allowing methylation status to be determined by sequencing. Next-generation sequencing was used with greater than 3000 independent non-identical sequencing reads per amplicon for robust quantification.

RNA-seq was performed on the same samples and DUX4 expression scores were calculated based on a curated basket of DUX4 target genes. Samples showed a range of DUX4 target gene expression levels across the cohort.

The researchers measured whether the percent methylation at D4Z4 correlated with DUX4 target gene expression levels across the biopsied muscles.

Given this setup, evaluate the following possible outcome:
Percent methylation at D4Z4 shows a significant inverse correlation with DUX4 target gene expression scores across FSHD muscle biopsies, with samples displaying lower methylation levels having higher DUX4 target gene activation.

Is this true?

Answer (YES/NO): NO